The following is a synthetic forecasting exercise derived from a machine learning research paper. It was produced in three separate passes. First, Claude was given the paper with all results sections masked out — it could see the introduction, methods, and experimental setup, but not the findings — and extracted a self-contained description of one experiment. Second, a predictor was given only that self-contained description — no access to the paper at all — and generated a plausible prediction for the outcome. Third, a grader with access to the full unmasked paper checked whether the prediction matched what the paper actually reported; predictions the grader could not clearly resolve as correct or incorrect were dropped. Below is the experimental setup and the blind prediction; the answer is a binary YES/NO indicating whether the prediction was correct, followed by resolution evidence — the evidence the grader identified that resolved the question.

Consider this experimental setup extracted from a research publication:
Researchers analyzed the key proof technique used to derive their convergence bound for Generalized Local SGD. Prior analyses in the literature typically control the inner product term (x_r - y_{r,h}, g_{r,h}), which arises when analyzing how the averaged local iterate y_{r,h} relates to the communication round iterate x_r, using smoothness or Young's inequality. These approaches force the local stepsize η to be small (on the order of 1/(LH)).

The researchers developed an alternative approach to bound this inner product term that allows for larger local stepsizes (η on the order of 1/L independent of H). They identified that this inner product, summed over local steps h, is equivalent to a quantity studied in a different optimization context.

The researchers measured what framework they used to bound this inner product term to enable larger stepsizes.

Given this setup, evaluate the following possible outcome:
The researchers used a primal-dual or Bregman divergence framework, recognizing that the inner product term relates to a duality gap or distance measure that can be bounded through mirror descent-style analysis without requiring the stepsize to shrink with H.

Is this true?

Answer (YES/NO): NO